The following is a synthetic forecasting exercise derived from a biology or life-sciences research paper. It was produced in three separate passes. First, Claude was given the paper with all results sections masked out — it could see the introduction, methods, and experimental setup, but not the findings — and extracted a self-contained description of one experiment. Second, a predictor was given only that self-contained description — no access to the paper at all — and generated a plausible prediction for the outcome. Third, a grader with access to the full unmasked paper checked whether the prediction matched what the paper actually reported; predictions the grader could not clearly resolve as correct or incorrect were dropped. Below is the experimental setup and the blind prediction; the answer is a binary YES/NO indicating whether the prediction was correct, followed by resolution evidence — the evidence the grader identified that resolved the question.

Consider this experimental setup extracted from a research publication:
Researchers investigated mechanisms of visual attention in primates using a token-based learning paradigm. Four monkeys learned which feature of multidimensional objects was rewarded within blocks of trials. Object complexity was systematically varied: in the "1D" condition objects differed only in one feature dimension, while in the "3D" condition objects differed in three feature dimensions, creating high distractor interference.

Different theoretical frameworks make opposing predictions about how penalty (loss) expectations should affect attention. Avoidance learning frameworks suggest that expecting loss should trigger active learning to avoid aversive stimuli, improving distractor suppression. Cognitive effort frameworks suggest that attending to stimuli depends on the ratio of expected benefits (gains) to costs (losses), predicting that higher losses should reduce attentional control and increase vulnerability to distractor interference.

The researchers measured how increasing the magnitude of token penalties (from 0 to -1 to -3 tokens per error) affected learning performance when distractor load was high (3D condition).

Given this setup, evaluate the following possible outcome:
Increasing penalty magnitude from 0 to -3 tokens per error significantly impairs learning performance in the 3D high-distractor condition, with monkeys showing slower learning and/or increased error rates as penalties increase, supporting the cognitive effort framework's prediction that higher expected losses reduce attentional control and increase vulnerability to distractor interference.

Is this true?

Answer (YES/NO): YES